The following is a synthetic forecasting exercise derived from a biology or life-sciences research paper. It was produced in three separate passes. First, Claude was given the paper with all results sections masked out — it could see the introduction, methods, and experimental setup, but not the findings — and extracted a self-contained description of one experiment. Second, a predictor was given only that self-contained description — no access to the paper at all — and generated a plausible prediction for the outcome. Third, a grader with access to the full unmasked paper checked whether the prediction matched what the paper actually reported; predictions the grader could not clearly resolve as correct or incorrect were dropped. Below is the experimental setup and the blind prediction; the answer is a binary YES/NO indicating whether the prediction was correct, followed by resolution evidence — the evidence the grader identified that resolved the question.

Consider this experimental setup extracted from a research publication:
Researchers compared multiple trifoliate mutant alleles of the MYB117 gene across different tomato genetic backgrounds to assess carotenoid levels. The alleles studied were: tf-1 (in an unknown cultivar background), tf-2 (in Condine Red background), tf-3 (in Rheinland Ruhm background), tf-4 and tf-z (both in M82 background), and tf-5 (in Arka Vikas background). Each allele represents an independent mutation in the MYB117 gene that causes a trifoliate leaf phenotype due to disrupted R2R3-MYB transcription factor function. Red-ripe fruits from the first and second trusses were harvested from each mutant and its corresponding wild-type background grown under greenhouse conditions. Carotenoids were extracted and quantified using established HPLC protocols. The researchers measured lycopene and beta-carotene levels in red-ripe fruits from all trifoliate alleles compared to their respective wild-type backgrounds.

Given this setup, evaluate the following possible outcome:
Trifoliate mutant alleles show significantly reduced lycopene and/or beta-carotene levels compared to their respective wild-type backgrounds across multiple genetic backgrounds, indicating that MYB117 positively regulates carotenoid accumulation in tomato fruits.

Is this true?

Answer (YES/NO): NO